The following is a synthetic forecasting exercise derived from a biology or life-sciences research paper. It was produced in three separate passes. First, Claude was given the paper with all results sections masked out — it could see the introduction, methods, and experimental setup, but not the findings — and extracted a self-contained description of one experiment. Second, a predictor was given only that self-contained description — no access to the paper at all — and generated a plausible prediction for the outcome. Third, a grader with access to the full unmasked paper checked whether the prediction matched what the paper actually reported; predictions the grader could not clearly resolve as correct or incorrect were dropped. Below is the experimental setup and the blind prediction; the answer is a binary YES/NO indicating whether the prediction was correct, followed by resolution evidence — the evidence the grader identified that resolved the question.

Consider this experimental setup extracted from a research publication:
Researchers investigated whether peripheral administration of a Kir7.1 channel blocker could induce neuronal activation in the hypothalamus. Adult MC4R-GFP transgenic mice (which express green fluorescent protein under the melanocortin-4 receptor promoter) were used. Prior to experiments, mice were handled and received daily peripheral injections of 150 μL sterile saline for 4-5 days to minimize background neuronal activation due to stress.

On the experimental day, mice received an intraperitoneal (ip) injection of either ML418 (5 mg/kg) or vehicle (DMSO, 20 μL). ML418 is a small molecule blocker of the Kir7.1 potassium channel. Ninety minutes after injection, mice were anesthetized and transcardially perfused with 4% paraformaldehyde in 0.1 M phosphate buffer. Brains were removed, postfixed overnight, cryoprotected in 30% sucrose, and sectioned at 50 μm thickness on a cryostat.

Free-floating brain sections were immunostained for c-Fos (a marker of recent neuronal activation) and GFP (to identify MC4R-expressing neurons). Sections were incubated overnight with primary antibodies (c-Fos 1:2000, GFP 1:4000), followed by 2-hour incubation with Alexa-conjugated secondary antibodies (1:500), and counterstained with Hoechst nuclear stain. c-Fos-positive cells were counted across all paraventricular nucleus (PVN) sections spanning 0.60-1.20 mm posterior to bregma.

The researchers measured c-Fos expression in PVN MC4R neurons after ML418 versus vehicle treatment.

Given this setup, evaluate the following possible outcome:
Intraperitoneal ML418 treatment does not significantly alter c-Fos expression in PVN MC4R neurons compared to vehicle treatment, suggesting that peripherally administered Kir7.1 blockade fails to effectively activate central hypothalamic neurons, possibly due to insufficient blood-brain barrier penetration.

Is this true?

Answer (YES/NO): NO